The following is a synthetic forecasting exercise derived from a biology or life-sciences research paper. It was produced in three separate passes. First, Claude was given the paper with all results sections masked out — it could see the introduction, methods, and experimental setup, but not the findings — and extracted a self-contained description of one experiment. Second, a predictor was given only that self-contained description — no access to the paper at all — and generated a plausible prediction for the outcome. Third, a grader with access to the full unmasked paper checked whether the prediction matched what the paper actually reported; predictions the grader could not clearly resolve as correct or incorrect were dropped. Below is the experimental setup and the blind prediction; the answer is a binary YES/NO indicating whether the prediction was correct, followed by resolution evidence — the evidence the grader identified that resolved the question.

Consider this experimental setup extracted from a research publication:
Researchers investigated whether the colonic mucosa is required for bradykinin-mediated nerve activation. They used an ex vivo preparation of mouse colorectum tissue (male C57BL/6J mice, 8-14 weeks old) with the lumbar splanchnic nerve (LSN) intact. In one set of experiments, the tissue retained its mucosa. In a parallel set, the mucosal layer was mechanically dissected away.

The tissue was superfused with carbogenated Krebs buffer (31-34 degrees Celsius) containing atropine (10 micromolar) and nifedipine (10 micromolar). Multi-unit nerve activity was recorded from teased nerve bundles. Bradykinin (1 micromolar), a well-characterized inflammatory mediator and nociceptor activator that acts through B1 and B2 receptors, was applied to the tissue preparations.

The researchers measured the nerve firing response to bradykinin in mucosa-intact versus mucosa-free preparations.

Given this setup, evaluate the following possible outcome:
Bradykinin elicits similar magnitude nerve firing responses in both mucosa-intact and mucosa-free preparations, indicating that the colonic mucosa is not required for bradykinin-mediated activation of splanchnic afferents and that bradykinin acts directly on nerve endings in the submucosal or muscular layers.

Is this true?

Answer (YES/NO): YES